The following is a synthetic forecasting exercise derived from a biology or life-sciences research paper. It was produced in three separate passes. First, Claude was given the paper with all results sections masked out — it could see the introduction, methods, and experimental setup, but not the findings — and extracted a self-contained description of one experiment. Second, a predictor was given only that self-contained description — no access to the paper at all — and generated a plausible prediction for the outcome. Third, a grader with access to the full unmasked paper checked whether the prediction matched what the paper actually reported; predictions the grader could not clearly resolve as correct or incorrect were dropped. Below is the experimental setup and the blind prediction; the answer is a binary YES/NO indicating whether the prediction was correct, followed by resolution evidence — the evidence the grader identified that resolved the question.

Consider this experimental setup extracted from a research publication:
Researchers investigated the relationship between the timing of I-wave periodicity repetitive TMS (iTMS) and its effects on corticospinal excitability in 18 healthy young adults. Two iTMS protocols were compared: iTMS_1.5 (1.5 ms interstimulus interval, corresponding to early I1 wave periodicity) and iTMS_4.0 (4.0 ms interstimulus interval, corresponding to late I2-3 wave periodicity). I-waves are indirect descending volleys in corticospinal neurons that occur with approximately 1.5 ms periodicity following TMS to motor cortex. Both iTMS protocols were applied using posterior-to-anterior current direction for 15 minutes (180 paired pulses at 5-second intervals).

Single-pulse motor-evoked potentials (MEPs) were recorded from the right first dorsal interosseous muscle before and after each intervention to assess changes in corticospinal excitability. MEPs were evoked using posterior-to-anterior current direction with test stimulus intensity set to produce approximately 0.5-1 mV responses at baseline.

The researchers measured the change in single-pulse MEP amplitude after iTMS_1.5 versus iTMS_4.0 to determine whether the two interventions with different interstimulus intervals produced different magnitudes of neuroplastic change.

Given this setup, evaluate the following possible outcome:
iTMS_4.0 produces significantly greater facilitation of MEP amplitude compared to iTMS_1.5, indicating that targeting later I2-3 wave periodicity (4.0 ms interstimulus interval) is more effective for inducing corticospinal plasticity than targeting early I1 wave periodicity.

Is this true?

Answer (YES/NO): NO